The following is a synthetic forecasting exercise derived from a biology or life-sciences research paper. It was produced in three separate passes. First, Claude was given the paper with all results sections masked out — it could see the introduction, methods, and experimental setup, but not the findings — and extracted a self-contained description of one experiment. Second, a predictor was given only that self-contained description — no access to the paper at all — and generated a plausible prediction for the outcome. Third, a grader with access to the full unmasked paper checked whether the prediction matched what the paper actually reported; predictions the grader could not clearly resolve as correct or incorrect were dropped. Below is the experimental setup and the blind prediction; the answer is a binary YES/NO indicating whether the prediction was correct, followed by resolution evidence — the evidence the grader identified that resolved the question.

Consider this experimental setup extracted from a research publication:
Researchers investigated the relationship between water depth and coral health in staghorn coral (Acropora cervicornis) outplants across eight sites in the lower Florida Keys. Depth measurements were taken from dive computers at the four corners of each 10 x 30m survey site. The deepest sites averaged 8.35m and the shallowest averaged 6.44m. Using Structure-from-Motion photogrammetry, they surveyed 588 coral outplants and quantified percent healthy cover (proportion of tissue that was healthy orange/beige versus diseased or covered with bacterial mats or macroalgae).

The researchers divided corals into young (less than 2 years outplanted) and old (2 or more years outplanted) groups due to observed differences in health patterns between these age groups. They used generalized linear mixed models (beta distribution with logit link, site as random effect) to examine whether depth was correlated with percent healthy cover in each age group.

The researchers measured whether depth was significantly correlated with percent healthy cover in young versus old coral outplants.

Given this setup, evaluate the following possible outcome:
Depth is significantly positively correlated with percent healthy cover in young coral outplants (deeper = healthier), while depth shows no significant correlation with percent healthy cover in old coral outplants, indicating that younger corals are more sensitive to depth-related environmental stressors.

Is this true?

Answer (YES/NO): NO